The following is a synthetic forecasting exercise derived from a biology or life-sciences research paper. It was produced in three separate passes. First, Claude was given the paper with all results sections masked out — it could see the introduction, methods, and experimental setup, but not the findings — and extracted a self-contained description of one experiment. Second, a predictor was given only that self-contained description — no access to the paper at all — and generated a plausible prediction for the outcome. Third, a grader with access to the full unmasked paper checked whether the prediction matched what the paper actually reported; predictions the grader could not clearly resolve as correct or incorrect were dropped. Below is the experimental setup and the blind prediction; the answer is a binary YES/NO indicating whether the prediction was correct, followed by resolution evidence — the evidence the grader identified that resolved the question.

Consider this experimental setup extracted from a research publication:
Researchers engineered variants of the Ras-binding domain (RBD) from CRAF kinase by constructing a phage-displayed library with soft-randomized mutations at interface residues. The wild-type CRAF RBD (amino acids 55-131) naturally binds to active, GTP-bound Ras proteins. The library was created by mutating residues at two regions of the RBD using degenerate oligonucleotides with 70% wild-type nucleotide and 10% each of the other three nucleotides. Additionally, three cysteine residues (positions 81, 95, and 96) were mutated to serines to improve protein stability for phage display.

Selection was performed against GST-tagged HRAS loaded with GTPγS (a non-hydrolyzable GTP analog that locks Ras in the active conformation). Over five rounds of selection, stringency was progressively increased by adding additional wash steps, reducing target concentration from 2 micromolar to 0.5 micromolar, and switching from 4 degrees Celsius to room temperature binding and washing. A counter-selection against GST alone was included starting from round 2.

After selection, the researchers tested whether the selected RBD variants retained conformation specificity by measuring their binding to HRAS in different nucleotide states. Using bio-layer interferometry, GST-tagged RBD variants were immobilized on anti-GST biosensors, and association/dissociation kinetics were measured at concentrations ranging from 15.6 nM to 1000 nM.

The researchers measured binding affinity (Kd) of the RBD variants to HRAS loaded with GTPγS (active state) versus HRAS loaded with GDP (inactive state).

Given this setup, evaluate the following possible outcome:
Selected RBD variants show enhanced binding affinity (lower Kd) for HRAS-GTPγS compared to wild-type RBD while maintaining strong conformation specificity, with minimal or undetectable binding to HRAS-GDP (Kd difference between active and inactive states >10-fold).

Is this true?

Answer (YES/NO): YES